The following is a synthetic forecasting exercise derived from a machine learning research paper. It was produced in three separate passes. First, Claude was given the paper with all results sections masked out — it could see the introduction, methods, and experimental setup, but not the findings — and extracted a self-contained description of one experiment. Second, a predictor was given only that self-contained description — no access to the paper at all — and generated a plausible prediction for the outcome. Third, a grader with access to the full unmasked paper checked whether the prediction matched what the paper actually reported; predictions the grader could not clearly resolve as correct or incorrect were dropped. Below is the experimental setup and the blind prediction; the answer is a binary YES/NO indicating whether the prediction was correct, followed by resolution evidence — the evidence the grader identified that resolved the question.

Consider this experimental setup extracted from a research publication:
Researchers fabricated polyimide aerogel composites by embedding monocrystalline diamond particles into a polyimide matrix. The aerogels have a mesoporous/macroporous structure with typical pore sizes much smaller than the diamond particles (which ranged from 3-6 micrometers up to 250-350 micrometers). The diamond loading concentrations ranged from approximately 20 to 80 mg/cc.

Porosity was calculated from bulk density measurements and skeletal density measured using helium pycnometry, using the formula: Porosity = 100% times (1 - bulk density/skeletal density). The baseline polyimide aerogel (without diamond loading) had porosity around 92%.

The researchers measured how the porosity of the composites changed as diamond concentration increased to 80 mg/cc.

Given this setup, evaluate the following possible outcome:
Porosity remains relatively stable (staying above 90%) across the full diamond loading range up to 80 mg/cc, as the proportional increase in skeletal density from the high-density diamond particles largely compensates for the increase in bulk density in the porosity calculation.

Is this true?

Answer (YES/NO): NO